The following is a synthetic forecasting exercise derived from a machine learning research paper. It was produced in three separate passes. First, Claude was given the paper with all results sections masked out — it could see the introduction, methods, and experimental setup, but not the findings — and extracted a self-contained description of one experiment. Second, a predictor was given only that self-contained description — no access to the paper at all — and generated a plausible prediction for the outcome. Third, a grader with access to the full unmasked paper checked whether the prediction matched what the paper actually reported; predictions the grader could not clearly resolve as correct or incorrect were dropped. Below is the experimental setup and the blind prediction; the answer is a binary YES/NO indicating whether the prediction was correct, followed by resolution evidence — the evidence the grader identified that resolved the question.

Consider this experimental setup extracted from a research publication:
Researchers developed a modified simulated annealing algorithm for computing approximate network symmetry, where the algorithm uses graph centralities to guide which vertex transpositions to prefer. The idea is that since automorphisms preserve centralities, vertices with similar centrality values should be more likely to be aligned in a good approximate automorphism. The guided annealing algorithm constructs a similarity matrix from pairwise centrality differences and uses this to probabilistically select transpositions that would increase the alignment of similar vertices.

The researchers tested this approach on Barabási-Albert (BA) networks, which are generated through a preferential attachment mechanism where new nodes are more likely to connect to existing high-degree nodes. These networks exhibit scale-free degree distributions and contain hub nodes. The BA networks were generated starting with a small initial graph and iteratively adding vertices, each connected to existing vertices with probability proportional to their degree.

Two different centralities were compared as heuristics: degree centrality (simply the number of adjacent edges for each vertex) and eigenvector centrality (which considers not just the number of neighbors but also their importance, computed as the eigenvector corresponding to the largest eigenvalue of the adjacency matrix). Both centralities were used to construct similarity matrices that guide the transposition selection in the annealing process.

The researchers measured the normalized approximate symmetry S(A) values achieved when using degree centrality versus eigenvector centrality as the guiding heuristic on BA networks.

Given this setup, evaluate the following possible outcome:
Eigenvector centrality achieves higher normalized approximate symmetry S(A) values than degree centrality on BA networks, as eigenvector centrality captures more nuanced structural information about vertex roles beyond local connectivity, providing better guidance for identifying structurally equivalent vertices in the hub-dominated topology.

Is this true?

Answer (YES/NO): NO